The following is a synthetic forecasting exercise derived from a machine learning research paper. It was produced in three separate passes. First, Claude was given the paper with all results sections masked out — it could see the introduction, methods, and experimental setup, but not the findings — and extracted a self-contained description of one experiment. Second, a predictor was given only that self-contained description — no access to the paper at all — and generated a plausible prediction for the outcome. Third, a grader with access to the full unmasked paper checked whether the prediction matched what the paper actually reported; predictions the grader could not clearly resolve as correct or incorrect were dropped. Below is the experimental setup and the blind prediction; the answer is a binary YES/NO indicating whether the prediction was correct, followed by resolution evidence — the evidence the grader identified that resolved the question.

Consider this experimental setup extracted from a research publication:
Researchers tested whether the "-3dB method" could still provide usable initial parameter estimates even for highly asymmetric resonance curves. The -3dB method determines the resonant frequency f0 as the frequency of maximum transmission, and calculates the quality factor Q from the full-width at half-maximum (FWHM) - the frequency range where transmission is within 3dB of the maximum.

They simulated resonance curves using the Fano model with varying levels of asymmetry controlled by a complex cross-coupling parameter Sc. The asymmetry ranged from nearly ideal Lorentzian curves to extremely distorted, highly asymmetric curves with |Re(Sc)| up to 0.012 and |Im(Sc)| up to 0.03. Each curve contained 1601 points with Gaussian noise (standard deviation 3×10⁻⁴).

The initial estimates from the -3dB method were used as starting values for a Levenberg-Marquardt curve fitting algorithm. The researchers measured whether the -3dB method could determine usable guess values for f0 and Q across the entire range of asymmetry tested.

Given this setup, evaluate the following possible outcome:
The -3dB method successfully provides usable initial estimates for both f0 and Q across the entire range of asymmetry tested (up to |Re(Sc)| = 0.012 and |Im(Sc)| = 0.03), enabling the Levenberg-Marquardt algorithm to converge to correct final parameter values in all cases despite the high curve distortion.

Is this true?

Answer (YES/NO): NO